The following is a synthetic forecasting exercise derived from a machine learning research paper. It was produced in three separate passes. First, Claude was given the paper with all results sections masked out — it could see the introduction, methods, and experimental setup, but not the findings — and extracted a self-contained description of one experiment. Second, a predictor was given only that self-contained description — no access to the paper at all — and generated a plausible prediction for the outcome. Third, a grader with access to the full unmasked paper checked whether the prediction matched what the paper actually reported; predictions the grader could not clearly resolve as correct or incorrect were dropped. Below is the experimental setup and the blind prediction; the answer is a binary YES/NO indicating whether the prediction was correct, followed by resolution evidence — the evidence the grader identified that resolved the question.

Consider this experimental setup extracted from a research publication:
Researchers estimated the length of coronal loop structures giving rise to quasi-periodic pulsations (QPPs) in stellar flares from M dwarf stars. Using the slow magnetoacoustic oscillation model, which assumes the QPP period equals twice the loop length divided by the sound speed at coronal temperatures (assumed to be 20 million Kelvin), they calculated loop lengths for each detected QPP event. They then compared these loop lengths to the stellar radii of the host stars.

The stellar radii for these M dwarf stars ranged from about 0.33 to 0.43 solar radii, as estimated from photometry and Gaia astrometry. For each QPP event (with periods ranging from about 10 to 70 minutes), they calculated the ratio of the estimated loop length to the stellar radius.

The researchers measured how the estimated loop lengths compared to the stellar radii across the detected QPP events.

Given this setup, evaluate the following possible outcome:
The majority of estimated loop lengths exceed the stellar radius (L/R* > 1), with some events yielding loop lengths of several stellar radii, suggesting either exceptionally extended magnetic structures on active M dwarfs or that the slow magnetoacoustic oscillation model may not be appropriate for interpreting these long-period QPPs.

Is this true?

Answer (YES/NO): YES